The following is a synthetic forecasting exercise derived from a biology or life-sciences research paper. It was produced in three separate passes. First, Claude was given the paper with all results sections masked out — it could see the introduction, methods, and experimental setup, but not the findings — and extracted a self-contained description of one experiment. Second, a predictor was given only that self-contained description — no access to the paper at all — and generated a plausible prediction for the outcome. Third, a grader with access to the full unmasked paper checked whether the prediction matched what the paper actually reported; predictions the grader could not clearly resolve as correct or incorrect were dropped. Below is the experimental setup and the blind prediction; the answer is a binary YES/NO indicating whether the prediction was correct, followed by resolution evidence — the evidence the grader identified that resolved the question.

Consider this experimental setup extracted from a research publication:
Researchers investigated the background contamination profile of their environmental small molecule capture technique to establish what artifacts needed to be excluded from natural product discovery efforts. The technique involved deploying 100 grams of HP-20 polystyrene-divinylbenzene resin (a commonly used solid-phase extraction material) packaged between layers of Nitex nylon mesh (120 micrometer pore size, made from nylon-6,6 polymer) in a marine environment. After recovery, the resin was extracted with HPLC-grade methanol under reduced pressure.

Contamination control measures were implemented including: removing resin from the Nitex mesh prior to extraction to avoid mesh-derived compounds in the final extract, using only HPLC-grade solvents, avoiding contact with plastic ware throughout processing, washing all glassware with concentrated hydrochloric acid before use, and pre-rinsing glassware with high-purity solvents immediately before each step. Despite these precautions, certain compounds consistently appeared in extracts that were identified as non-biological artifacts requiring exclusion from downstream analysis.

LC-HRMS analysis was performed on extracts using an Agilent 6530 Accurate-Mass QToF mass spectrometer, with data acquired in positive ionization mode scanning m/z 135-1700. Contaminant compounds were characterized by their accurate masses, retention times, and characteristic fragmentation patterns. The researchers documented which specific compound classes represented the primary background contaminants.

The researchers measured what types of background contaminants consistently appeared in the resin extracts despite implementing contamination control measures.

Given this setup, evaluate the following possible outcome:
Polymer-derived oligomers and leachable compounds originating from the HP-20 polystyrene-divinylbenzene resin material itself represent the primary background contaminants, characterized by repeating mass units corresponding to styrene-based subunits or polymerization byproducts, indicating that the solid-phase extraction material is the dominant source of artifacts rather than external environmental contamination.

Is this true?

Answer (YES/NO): NO